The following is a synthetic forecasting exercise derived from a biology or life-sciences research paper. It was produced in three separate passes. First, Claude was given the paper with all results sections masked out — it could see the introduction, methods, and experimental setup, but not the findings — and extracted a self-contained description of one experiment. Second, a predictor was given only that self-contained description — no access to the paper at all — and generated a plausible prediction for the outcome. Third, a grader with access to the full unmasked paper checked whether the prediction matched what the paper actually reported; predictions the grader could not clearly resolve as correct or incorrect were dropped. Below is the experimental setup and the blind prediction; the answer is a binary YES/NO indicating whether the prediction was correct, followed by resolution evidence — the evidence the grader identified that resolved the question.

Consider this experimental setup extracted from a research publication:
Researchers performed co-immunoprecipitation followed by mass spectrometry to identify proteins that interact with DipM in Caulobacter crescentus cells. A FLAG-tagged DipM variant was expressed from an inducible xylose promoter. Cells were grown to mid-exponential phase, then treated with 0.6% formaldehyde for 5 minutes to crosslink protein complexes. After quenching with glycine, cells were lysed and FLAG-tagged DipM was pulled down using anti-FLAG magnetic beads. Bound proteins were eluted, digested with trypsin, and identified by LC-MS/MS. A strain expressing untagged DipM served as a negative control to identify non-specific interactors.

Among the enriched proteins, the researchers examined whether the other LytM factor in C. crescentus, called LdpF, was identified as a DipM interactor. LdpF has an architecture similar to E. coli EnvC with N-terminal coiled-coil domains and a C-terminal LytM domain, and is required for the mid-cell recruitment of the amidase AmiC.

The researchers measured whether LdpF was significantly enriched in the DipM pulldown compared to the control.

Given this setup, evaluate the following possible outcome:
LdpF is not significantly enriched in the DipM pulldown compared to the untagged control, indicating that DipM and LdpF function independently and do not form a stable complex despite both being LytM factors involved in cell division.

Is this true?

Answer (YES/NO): YES